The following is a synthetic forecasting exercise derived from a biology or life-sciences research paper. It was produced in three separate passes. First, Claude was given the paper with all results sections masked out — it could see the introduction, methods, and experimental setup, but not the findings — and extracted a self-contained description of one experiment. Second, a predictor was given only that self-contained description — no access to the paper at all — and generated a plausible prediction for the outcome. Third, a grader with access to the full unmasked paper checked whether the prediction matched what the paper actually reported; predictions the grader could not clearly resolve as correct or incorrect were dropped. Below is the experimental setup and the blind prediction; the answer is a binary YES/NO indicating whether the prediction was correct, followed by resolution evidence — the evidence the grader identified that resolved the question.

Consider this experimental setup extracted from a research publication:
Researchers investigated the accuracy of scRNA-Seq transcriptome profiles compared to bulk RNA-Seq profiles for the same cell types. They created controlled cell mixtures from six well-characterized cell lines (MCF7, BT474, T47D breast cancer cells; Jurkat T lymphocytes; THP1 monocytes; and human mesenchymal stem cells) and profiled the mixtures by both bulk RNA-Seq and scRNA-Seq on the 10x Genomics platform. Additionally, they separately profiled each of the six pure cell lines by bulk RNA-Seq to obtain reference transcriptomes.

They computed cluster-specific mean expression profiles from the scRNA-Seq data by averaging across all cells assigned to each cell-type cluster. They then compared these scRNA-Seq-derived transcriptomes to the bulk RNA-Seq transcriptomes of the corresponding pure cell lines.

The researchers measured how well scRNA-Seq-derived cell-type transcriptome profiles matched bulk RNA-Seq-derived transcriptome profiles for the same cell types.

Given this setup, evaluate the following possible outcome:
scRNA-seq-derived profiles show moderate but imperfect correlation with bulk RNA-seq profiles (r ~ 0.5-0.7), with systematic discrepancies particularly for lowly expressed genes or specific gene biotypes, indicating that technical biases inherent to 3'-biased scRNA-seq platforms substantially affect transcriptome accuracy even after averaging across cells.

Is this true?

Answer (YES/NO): NO